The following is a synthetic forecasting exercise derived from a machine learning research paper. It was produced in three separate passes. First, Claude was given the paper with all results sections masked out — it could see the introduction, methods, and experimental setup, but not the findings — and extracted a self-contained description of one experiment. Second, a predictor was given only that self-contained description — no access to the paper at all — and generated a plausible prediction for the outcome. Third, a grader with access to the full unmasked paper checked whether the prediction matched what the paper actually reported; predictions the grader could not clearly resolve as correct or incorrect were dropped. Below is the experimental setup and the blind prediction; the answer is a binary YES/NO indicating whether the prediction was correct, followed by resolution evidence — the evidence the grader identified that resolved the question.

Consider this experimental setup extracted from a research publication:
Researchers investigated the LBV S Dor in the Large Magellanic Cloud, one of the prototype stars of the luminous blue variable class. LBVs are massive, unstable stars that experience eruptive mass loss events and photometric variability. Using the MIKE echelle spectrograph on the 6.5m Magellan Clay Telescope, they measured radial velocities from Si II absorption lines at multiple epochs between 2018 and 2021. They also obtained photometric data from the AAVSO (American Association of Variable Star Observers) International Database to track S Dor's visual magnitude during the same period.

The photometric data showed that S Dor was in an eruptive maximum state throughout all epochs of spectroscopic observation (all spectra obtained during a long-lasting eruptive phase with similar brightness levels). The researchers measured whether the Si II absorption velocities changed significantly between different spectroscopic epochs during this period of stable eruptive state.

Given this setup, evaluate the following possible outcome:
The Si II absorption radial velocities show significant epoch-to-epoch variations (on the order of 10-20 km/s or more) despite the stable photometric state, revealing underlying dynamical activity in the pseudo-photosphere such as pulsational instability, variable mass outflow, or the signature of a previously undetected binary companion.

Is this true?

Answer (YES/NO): YES